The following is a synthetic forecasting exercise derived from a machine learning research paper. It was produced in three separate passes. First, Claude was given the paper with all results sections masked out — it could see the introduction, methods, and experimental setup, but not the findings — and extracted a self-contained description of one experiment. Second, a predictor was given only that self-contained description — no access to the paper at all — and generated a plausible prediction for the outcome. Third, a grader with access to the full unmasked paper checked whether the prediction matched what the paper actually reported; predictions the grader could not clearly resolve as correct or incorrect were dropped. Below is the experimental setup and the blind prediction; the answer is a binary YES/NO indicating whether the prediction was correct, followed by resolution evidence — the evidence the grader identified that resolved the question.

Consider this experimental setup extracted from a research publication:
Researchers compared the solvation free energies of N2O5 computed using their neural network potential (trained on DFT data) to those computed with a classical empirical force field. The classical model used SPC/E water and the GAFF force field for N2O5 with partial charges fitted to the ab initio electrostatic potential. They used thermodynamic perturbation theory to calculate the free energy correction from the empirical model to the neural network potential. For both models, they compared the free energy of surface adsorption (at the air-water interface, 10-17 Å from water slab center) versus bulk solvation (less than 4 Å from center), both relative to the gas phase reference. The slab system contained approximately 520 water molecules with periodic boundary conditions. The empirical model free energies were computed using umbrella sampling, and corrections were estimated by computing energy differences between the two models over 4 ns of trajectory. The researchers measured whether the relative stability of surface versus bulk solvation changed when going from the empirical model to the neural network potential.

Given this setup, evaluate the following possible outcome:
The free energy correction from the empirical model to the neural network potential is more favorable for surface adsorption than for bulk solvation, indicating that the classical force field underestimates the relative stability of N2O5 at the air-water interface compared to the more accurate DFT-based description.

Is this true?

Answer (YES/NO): YES